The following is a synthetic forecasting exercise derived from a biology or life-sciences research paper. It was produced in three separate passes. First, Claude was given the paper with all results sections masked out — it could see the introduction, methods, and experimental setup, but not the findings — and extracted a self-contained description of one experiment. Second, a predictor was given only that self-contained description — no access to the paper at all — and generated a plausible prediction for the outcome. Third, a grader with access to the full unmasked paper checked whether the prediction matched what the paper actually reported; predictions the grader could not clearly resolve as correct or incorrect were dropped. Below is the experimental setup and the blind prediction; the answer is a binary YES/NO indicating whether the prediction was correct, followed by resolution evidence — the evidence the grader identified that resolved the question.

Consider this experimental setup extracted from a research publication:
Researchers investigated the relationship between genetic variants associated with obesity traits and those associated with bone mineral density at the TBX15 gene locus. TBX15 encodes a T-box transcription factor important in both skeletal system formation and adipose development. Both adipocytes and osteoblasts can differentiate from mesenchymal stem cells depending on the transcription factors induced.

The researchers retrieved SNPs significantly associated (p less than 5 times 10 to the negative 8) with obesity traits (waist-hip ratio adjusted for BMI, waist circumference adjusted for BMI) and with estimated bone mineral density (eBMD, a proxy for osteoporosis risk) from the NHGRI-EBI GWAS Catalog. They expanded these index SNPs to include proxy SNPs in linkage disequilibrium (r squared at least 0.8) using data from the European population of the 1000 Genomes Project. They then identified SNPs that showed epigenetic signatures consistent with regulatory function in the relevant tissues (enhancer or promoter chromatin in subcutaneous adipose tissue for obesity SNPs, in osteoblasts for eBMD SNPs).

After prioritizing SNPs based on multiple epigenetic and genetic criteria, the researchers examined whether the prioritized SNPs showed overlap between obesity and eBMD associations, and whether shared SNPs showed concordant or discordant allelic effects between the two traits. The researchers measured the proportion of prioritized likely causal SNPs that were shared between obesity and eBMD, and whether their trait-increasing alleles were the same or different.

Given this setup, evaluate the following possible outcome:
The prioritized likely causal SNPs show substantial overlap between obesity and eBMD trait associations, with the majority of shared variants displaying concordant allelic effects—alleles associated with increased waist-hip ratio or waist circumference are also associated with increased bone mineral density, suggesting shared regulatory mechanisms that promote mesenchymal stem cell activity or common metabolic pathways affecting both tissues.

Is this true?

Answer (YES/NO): YES